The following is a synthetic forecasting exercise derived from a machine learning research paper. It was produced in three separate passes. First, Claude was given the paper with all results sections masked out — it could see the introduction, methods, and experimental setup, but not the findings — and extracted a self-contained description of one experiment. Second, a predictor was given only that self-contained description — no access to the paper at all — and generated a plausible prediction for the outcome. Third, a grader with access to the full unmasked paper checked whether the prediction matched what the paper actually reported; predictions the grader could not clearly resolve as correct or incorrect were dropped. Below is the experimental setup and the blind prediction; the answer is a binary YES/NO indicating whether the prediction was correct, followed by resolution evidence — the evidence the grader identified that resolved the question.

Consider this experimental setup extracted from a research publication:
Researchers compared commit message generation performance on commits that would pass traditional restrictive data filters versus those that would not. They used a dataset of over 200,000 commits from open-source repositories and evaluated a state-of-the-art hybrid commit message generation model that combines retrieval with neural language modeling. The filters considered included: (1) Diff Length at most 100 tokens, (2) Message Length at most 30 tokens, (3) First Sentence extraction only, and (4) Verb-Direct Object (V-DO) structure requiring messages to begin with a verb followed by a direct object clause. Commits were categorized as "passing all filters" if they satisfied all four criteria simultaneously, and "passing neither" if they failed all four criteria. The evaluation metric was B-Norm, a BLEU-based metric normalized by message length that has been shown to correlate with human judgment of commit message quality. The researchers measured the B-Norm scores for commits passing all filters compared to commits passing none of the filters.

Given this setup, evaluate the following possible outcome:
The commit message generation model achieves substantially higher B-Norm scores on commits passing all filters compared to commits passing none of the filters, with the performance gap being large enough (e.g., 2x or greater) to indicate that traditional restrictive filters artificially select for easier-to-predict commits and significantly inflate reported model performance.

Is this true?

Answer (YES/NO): YES